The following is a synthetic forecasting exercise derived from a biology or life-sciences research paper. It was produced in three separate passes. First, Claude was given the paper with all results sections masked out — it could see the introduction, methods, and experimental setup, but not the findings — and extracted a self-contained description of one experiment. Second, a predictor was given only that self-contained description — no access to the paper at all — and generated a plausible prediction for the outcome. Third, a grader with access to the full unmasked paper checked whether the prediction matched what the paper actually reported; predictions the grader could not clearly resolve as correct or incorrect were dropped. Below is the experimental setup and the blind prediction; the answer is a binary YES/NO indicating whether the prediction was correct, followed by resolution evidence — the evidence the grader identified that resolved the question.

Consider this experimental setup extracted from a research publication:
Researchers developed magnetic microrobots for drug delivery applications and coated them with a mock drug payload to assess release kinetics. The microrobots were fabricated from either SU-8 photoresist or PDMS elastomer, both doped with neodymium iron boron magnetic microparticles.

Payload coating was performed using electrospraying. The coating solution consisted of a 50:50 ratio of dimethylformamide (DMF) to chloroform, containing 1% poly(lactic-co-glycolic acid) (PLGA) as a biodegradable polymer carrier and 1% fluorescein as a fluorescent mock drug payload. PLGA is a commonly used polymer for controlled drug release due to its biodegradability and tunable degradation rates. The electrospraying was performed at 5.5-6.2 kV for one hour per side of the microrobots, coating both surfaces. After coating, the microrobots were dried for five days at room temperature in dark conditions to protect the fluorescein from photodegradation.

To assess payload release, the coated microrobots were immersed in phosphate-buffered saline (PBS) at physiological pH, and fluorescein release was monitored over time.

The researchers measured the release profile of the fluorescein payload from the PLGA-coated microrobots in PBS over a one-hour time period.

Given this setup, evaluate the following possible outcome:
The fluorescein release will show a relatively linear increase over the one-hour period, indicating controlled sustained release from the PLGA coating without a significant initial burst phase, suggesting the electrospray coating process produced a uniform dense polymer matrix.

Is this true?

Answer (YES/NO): NO